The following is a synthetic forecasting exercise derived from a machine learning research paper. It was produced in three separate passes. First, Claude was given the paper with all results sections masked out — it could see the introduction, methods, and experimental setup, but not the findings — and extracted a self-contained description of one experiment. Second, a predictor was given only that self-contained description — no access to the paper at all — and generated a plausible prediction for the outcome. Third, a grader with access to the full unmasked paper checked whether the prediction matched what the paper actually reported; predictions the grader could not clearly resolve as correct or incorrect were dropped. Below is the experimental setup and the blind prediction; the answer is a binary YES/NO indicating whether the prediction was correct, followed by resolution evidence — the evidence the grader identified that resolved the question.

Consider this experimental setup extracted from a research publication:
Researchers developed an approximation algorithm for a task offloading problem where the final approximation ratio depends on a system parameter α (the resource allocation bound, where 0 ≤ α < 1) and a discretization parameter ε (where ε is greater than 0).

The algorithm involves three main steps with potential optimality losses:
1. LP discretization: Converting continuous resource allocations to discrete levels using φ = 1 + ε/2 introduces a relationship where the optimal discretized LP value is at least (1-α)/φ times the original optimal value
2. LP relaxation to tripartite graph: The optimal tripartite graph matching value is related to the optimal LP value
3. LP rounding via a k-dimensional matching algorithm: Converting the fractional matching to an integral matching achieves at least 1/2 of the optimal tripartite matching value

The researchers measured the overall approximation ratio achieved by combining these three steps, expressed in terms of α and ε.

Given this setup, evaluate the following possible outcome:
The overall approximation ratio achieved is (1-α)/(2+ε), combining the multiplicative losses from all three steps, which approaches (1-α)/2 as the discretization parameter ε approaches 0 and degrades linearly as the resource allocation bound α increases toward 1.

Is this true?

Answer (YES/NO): YES